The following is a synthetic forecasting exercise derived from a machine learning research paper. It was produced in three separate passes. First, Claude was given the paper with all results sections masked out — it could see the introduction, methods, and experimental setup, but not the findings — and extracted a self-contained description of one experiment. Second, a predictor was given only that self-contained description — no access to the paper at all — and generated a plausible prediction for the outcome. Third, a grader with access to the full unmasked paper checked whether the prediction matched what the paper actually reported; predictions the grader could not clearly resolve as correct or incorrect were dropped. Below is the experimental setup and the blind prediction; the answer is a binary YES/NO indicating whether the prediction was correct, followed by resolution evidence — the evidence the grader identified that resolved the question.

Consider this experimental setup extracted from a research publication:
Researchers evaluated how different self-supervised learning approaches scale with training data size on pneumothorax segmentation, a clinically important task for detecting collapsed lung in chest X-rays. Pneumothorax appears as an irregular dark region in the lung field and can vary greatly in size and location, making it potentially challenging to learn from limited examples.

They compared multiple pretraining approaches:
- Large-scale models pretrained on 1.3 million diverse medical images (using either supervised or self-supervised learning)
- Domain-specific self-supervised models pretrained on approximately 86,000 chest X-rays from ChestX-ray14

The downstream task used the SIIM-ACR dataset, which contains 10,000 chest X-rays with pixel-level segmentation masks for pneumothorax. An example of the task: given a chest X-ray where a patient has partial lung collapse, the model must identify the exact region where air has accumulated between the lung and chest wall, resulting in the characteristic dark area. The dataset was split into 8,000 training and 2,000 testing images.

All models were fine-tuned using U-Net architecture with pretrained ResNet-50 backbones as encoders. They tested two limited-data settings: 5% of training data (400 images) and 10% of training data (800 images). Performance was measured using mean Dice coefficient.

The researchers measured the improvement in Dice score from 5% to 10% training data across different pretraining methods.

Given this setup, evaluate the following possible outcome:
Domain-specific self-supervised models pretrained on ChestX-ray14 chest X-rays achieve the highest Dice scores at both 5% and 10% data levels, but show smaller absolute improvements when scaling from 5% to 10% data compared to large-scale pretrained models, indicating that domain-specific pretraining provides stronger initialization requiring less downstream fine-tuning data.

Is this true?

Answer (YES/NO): NO